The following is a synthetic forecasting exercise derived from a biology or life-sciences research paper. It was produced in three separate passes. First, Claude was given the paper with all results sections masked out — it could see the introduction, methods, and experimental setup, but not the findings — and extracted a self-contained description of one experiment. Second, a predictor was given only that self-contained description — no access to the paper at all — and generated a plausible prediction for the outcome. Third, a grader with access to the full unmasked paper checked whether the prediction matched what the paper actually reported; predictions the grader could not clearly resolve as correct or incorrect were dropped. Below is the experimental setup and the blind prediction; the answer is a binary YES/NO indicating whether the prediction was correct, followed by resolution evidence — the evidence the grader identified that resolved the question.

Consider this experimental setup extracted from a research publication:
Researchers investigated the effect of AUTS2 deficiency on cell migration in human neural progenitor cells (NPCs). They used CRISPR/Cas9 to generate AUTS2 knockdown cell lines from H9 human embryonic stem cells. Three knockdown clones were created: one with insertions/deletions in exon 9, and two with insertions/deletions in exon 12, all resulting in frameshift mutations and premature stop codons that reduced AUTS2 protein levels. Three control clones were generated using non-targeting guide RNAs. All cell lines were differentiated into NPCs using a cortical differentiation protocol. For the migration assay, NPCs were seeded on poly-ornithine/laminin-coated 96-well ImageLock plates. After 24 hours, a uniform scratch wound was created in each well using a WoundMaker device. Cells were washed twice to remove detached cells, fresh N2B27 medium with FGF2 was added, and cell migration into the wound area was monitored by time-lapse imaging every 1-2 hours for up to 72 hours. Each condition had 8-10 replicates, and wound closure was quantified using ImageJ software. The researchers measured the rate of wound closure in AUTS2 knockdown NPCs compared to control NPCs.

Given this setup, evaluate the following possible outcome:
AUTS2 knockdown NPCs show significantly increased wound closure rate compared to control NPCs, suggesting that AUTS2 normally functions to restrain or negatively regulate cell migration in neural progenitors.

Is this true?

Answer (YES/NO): NO